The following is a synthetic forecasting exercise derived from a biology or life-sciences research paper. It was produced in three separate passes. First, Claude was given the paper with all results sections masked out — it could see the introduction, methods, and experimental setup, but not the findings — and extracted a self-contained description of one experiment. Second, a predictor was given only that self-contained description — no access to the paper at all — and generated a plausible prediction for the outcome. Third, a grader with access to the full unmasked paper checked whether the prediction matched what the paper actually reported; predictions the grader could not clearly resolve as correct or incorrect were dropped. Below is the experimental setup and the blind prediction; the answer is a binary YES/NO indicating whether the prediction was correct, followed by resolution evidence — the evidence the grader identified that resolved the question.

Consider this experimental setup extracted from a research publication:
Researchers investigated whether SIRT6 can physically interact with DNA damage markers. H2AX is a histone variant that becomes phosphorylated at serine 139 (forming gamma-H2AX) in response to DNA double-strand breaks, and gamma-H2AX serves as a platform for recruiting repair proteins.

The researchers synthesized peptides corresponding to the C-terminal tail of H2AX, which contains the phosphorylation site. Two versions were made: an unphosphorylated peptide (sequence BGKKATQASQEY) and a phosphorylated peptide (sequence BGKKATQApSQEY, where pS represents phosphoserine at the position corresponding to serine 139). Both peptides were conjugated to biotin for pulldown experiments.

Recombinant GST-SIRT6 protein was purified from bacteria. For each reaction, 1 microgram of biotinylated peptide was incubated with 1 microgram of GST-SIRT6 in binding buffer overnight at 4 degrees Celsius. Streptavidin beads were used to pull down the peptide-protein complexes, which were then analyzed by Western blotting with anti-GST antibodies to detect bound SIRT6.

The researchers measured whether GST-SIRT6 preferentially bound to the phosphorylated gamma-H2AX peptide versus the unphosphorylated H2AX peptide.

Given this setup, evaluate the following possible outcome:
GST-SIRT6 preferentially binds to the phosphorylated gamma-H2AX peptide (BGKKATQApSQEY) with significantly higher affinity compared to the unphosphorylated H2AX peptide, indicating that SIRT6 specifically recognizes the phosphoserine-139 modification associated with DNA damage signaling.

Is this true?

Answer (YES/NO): YES